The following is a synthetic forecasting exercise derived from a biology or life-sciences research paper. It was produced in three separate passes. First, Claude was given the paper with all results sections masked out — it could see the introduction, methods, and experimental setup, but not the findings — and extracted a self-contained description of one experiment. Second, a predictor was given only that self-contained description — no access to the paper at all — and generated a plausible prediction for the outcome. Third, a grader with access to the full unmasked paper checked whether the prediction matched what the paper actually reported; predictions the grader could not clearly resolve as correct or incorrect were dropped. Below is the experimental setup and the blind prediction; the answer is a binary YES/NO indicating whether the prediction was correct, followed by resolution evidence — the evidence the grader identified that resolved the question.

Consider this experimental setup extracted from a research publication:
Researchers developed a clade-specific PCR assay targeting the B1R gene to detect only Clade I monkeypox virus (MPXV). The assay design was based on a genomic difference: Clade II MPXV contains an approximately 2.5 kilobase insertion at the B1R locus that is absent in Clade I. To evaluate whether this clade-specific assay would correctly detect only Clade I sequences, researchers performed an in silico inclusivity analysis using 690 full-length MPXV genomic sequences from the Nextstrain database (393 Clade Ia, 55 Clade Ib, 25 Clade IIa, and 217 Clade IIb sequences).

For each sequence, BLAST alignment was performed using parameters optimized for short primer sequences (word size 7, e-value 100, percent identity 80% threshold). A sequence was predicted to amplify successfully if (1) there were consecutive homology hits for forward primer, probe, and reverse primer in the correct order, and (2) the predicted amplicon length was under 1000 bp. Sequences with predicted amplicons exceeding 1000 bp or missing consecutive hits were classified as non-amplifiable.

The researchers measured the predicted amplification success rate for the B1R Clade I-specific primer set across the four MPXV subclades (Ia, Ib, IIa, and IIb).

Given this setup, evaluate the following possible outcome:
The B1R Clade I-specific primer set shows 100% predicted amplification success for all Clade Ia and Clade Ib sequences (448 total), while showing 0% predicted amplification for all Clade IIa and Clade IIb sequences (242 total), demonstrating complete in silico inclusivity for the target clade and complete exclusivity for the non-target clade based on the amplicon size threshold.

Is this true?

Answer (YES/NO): YES